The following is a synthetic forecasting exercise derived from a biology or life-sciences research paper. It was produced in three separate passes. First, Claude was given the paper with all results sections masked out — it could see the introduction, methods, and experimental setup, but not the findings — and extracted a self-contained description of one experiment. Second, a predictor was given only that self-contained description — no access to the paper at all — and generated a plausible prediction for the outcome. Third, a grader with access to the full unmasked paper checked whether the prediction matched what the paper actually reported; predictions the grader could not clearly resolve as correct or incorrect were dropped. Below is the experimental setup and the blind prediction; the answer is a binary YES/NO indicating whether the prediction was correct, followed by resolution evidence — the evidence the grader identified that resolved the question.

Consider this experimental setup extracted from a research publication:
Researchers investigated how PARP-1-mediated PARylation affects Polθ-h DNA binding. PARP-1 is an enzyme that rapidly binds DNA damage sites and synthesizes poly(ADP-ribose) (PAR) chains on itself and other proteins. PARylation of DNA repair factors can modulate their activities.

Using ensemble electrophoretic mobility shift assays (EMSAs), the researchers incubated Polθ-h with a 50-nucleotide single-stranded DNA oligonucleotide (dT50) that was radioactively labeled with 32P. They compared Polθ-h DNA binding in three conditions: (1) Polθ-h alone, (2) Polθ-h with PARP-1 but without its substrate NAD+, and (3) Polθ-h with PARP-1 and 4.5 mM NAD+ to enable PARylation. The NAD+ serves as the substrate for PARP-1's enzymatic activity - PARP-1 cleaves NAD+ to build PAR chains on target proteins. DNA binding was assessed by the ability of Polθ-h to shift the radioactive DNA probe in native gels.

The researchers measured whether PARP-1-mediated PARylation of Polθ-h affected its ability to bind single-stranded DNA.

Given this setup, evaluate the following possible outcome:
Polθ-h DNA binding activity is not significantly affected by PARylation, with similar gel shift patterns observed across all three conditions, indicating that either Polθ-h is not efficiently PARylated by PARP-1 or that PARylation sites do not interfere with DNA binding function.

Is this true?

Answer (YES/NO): NO